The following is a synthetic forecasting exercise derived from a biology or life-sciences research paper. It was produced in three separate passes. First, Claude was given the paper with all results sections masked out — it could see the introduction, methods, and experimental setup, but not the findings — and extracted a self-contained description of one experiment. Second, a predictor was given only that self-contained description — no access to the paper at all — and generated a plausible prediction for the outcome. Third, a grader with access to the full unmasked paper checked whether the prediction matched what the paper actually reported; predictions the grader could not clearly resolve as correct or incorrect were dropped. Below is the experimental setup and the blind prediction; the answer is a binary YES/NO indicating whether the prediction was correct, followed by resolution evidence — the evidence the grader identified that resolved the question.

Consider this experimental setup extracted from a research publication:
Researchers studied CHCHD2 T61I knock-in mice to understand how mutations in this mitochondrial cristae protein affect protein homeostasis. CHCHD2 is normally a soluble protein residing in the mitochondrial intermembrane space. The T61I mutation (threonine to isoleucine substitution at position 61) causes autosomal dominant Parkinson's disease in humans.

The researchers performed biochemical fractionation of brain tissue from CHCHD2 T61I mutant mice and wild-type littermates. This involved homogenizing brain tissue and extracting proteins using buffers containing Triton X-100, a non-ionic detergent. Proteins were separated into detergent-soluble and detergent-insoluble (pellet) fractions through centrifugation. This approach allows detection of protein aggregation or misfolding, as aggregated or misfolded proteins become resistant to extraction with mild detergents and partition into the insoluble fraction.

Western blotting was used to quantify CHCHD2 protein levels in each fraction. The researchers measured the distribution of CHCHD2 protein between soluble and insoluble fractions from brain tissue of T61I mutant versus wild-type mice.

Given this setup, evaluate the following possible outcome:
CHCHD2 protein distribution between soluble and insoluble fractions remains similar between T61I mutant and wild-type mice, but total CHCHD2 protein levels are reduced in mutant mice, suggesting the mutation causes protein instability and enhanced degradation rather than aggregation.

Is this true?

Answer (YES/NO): NO